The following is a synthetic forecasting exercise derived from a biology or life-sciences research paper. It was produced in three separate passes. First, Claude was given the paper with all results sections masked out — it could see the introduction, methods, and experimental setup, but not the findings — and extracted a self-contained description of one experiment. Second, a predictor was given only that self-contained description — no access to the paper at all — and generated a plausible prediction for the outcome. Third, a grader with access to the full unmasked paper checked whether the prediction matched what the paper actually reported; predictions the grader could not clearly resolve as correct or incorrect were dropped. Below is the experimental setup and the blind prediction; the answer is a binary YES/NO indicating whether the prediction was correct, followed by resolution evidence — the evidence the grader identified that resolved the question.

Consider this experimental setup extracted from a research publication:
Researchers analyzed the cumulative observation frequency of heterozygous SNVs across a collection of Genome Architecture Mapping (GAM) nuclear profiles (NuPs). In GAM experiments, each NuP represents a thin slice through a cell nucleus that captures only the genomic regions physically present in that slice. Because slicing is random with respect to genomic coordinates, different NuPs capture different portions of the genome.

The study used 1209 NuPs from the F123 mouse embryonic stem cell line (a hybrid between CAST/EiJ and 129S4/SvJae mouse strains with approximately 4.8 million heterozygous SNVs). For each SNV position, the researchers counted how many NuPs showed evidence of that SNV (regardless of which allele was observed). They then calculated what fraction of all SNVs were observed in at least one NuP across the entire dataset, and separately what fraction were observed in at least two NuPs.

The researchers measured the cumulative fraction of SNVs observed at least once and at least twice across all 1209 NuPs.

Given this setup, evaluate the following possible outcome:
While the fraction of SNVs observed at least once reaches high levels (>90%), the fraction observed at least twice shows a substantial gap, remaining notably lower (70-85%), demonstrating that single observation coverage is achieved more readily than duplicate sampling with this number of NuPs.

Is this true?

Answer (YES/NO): NO